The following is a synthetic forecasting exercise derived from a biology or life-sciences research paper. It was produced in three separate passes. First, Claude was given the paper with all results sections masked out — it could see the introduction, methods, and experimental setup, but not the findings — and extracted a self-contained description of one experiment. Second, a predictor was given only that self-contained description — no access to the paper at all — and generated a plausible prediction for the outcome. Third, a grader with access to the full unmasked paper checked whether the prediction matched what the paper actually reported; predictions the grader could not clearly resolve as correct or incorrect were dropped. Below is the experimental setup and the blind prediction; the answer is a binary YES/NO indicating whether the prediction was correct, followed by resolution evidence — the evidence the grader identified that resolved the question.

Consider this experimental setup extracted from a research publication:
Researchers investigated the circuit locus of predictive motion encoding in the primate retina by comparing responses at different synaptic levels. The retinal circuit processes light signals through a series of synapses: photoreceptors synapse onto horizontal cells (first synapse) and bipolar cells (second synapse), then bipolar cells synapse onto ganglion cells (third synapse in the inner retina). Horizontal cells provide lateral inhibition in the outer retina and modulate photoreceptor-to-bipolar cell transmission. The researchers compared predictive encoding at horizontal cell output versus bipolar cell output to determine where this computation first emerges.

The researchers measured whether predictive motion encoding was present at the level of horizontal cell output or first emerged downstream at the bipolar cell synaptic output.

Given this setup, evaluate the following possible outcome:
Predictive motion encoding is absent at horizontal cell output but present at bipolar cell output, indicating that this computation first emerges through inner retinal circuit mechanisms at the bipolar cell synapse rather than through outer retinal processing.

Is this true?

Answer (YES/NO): YES